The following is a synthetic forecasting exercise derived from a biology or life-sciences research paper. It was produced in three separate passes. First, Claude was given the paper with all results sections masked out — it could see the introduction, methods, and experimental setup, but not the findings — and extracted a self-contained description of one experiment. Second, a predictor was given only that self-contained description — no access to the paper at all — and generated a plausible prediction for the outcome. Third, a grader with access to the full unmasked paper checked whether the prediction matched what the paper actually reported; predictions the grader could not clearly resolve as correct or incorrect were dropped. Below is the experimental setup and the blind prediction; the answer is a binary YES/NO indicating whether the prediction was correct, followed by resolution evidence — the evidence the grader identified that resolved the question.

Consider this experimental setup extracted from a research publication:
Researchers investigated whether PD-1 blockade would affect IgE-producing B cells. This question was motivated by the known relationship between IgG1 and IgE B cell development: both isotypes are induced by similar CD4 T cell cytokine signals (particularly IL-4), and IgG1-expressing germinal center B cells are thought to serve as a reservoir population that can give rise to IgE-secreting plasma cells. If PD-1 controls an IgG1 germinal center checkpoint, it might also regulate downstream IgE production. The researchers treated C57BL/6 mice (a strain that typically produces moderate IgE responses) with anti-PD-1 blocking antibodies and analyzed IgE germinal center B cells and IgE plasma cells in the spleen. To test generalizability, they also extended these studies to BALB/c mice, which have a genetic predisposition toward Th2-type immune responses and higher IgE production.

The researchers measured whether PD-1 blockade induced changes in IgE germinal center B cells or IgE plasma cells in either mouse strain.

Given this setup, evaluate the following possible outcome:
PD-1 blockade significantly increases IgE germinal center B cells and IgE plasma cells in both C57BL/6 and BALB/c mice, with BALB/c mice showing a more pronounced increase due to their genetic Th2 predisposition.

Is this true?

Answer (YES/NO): NO